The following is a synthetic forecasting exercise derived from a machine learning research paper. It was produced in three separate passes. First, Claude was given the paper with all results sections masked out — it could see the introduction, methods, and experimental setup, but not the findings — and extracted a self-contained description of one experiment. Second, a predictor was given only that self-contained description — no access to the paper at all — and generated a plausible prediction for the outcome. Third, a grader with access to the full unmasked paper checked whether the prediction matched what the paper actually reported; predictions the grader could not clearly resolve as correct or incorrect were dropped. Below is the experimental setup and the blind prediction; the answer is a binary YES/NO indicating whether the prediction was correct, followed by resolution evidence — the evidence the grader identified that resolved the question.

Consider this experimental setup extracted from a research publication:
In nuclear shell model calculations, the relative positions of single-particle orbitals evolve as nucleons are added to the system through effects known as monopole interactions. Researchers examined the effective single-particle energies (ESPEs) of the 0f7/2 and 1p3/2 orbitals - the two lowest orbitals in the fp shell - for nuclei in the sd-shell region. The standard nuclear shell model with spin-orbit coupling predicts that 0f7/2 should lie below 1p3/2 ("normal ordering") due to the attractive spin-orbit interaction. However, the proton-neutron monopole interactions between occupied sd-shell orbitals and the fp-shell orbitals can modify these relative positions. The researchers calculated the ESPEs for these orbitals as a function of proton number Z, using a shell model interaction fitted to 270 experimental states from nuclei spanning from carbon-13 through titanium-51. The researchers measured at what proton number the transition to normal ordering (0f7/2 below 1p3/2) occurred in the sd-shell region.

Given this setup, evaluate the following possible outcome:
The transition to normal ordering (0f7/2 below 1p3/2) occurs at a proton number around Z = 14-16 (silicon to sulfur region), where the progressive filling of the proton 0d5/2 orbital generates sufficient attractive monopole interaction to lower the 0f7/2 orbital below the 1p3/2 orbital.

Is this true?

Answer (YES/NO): NO